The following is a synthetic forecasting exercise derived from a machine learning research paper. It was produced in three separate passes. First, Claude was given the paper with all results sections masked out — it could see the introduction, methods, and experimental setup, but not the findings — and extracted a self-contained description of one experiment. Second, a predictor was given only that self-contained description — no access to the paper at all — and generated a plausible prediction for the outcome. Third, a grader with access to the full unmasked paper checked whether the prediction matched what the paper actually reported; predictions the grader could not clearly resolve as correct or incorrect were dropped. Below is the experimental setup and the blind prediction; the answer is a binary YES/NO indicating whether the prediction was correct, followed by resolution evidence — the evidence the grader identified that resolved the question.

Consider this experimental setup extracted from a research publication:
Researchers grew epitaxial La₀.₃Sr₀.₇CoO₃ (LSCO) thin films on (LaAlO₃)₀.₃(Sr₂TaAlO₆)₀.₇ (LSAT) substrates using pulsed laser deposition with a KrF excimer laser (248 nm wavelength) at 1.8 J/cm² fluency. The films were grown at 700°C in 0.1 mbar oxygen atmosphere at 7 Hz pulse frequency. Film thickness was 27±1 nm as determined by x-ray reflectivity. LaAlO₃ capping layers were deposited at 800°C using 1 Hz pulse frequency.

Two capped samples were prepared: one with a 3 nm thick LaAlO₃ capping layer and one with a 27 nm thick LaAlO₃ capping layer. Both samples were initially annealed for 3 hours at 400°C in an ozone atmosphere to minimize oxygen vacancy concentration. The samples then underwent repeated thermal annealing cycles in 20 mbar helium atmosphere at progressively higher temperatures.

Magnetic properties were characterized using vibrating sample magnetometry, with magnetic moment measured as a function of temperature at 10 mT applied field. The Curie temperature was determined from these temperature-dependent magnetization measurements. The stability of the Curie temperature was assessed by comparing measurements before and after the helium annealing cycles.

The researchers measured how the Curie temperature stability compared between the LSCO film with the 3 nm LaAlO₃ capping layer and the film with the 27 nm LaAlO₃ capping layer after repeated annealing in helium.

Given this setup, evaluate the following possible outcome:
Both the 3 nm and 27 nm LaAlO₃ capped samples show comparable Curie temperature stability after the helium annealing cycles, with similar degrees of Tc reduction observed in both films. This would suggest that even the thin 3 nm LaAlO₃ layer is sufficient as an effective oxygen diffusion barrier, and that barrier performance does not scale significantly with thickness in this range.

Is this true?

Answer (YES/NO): YES